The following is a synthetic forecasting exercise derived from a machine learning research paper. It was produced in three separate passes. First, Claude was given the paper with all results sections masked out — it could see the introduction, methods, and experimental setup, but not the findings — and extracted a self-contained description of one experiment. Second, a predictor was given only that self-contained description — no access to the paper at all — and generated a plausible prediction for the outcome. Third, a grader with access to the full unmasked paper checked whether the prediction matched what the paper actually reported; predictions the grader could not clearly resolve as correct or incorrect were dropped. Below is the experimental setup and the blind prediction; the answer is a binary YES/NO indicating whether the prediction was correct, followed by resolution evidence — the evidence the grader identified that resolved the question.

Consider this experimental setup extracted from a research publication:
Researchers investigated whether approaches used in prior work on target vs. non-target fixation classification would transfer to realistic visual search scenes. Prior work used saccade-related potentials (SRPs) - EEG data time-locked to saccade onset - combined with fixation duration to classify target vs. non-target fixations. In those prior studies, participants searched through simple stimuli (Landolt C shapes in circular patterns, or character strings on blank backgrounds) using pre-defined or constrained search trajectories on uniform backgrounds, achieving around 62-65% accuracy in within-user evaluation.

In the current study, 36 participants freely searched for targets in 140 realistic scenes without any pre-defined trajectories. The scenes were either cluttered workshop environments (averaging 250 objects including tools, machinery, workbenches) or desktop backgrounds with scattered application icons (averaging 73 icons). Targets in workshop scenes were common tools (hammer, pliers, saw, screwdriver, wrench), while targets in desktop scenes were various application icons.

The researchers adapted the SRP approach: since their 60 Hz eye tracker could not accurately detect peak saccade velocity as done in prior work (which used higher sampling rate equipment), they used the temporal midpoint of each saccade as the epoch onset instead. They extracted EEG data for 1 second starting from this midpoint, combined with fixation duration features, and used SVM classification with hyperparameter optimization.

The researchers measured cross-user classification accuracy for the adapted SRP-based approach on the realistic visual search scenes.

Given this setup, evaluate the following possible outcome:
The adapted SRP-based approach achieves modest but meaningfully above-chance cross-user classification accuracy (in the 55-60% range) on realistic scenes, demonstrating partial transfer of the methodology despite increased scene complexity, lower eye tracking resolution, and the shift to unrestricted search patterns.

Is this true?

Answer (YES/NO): YES